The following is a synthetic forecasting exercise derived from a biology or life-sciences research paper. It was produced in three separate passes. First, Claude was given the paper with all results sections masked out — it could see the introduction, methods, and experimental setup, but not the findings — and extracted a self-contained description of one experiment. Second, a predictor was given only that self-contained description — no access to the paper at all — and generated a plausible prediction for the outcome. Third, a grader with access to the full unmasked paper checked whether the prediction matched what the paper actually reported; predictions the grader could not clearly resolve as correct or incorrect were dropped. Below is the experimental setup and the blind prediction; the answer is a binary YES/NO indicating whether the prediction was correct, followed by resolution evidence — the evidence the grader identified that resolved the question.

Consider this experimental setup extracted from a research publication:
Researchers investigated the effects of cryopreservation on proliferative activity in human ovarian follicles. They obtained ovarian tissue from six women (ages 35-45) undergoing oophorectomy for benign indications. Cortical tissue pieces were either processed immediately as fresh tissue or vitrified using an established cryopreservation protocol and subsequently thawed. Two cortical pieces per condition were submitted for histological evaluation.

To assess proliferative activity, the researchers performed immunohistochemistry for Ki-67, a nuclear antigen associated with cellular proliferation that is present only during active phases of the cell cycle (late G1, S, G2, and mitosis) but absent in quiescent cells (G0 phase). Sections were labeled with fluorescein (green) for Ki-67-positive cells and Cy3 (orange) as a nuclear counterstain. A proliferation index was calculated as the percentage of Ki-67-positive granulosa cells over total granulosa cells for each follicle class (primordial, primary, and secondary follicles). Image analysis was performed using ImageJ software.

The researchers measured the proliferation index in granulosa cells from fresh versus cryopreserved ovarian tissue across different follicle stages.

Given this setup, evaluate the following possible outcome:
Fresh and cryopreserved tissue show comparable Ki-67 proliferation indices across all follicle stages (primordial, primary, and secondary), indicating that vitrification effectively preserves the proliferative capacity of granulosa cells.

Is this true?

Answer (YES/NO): NO